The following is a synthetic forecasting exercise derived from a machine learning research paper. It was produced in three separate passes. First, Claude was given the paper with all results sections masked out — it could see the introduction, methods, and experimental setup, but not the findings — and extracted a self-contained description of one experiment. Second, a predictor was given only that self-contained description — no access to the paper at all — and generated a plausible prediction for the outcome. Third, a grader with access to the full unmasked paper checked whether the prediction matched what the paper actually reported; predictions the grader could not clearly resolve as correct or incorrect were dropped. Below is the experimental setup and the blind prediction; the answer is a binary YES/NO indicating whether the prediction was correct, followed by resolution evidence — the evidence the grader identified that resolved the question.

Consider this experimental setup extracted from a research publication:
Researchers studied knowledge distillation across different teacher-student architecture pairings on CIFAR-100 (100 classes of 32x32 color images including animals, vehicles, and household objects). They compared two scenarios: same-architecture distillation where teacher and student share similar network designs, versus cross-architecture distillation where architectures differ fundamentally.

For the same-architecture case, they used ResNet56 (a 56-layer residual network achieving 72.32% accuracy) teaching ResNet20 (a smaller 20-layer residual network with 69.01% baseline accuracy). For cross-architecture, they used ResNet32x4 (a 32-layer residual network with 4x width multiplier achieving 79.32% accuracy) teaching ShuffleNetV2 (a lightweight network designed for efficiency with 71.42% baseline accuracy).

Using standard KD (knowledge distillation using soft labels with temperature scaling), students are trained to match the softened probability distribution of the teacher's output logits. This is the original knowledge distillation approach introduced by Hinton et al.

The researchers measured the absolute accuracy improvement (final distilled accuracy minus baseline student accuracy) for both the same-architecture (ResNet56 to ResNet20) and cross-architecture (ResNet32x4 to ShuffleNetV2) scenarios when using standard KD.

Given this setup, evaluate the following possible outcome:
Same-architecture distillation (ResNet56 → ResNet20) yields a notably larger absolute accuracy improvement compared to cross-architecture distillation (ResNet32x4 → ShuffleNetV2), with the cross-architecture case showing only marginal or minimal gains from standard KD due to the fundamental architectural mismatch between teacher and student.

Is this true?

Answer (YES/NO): NO